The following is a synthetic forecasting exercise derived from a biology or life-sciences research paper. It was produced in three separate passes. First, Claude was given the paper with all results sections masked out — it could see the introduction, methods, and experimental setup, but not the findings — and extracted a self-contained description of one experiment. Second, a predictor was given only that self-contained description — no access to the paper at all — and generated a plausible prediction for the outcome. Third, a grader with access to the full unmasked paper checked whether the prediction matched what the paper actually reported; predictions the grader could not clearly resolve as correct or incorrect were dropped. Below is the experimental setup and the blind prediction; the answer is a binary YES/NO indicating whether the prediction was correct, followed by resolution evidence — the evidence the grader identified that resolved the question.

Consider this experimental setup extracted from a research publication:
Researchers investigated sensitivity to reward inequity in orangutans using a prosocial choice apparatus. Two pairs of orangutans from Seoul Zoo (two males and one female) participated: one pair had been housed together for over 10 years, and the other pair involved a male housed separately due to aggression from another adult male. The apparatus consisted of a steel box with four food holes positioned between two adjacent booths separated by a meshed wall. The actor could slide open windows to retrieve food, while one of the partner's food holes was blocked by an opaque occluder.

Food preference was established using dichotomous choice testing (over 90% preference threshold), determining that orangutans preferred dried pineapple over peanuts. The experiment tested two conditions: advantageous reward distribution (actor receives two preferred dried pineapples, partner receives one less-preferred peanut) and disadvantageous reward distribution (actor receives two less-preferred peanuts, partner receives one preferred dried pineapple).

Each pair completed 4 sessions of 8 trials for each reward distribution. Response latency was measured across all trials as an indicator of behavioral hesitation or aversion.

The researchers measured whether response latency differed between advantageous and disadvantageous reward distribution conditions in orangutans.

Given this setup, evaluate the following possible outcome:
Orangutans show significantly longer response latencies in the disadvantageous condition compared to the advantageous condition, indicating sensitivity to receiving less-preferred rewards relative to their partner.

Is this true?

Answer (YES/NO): NO